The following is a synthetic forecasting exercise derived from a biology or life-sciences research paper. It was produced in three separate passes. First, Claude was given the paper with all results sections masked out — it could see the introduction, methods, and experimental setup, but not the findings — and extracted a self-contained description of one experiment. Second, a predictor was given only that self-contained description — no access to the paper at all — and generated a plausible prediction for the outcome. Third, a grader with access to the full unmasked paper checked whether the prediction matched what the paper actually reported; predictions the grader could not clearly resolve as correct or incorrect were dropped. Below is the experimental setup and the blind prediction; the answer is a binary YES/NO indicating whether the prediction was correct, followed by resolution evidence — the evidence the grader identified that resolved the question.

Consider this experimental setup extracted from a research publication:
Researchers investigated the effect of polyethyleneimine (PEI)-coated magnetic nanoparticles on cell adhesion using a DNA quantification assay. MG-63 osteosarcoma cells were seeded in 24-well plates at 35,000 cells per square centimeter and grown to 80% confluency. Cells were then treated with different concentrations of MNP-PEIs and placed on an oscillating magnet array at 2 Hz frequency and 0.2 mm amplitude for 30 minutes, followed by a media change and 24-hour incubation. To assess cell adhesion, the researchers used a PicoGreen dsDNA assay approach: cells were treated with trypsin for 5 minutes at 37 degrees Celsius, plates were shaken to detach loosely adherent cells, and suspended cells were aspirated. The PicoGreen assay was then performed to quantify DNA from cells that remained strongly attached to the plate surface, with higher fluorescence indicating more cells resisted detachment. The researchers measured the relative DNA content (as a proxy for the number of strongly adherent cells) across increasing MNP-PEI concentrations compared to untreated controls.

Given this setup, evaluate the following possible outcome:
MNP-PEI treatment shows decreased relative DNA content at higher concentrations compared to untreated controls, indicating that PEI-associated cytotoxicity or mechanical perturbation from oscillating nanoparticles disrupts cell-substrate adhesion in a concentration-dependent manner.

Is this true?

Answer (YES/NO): NO